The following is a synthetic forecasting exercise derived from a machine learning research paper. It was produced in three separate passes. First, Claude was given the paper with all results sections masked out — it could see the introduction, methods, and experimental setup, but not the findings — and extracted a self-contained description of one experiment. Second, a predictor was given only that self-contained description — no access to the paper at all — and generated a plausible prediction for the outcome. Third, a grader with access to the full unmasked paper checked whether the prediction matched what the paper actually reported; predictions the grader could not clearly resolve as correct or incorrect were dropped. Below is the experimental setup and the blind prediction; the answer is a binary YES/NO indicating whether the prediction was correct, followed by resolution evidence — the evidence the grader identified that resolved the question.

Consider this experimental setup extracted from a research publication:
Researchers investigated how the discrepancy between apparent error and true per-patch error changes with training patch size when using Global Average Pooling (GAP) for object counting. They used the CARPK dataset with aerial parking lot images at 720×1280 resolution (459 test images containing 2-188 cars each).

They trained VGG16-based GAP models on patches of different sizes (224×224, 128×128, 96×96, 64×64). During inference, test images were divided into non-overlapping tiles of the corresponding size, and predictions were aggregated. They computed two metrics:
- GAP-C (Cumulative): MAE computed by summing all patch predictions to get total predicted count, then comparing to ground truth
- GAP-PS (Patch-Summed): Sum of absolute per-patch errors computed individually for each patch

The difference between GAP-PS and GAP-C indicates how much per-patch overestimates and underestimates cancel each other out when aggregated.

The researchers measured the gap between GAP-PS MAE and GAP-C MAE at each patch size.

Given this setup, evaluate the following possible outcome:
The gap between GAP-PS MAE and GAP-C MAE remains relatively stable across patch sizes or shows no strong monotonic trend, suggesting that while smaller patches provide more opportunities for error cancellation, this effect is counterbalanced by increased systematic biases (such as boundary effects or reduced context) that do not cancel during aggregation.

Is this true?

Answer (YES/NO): NO